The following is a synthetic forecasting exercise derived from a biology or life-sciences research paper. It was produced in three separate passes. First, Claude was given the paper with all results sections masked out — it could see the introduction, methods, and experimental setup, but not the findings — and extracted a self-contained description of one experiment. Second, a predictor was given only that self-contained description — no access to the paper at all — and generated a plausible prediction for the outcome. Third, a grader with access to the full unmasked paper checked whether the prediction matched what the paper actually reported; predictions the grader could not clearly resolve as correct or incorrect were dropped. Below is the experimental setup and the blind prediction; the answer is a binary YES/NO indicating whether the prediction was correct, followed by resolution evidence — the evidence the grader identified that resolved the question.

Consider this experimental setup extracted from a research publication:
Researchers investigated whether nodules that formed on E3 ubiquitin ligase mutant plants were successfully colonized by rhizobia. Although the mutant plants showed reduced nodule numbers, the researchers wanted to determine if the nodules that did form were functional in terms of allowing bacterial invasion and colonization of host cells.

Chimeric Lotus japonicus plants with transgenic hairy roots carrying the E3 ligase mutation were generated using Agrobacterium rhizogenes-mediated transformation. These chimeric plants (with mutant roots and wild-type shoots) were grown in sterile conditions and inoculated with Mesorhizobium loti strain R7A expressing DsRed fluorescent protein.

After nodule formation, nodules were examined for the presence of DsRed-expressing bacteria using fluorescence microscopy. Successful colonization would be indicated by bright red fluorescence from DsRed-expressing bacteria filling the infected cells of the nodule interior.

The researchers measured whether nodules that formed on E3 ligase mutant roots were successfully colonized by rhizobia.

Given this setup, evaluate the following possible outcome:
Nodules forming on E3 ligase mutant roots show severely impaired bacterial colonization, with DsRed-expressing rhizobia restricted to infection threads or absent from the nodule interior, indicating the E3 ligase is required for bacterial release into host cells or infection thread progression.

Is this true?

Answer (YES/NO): NO